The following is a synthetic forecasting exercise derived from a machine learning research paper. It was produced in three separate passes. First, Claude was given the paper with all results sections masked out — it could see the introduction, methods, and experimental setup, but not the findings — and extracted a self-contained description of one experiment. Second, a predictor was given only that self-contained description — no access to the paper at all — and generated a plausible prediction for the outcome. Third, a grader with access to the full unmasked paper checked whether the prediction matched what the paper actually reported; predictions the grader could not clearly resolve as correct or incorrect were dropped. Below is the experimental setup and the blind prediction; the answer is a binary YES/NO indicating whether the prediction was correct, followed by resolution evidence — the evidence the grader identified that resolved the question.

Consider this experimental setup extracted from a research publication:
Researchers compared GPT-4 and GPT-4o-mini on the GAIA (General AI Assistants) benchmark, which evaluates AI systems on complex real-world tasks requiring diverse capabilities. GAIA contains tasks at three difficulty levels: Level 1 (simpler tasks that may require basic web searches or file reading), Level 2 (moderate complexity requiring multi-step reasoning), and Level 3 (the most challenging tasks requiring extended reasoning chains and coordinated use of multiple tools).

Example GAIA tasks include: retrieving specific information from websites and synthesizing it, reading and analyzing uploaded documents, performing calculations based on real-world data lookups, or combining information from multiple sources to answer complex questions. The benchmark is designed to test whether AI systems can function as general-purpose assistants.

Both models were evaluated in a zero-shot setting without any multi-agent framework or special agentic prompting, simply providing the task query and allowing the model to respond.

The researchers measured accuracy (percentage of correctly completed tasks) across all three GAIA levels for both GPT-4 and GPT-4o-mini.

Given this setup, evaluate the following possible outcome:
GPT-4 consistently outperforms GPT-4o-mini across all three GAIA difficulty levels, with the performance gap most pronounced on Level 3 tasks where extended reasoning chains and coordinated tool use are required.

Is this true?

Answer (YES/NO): NO